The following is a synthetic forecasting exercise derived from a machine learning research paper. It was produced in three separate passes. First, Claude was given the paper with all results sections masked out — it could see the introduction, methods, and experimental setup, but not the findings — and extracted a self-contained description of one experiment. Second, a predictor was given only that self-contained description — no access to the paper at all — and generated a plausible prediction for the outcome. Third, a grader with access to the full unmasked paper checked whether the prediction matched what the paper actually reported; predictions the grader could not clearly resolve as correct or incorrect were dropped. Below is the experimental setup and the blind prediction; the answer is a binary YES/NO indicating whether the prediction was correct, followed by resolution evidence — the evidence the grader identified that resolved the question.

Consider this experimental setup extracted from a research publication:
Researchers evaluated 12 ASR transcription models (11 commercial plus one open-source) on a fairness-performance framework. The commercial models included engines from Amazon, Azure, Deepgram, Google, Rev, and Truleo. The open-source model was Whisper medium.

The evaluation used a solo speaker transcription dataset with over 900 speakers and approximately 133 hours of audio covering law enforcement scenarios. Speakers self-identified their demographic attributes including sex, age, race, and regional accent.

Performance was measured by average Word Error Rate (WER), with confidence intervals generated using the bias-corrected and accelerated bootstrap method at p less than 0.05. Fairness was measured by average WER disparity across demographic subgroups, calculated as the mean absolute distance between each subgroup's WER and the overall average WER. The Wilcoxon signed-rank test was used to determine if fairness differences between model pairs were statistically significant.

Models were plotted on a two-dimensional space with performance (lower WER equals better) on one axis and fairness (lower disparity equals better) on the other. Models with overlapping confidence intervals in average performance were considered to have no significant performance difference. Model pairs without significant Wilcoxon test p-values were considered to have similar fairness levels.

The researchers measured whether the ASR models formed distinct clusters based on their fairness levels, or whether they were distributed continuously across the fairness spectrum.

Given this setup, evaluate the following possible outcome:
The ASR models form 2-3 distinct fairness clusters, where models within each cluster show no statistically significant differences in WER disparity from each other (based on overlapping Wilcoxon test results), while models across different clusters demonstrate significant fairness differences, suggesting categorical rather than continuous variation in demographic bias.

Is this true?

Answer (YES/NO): YES